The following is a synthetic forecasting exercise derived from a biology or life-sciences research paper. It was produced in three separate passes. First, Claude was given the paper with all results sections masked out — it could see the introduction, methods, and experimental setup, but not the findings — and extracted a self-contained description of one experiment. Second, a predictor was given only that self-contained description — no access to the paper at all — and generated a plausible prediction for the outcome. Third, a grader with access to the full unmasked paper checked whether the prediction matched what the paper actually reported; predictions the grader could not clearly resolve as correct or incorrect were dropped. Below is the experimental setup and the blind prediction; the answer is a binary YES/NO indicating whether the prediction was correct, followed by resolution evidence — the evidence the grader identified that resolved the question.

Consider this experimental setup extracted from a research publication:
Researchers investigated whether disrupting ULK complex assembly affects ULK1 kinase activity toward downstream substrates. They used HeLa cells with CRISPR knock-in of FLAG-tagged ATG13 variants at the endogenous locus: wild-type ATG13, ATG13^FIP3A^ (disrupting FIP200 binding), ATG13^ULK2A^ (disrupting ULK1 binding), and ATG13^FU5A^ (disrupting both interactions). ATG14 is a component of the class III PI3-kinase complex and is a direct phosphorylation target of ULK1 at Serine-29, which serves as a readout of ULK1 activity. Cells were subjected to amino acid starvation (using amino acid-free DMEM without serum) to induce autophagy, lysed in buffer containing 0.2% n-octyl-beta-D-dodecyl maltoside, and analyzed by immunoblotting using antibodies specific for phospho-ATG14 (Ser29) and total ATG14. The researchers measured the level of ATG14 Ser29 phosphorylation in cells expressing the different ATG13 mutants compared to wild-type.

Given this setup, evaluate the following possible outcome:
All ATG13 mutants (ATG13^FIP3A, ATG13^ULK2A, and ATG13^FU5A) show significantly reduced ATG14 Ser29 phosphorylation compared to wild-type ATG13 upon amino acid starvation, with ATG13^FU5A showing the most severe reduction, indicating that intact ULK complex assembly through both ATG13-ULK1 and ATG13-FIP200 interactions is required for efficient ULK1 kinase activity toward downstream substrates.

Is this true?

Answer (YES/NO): NO